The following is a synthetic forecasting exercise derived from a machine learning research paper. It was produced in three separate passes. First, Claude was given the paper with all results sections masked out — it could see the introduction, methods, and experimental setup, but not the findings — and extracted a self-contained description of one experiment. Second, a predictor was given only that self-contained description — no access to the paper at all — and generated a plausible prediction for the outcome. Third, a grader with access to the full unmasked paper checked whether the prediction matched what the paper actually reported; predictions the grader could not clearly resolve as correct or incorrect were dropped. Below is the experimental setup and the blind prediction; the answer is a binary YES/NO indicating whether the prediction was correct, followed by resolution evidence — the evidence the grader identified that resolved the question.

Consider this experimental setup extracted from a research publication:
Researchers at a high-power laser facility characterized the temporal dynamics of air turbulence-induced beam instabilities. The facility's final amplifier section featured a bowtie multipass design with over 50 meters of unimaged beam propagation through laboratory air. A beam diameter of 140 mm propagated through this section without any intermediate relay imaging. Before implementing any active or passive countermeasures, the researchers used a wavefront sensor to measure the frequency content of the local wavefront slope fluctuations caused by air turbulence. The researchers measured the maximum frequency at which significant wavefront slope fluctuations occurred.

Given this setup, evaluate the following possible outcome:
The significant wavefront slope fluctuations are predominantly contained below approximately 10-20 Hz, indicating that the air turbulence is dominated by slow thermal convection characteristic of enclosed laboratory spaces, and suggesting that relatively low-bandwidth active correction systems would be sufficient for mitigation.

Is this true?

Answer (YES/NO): NO